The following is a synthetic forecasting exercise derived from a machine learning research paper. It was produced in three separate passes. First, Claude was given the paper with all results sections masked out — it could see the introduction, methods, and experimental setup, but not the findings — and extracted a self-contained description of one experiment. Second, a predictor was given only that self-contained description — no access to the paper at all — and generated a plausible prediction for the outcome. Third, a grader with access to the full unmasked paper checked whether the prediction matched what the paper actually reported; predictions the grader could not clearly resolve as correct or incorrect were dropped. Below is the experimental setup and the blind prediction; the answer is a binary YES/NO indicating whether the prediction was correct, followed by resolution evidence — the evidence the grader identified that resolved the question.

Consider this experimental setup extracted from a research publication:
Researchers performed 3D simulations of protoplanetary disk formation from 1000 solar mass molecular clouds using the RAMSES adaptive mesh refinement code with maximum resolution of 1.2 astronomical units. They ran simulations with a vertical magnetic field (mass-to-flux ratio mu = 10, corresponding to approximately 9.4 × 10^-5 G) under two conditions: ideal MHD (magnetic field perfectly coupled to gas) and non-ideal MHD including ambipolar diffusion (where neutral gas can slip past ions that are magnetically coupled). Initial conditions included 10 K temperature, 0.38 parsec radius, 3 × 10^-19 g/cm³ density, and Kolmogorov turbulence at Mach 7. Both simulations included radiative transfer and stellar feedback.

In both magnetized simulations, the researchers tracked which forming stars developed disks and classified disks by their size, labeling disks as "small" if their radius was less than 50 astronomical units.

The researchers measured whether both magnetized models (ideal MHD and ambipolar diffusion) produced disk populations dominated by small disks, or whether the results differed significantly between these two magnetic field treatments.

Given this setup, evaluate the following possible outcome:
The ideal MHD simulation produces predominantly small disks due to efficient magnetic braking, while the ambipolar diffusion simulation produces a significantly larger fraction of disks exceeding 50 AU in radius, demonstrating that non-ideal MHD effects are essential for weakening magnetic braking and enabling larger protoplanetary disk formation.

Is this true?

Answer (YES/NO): NO